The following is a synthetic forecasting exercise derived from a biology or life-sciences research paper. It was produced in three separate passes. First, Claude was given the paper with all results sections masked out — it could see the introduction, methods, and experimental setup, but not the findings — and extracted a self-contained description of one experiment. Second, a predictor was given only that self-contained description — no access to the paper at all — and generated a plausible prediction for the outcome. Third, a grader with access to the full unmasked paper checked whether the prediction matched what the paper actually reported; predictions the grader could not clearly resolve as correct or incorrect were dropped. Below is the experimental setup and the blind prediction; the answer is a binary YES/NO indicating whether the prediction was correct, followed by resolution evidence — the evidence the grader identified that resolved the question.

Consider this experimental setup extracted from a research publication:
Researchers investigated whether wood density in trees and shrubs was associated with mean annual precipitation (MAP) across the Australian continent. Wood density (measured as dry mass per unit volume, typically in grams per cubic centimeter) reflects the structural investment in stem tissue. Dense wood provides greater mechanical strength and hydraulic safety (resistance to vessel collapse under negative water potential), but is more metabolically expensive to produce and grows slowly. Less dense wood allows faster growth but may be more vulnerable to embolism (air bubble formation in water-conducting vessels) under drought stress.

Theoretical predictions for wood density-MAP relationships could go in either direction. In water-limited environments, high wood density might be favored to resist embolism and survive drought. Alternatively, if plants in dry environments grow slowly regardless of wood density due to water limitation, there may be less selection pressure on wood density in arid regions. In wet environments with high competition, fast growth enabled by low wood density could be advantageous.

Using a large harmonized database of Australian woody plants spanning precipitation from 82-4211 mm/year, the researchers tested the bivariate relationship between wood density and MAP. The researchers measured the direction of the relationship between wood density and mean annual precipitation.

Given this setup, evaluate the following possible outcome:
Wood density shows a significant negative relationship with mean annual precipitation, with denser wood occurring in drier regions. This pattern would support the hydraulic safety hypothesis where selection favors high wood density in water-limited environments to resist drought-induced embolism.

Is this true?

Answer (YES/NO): NO